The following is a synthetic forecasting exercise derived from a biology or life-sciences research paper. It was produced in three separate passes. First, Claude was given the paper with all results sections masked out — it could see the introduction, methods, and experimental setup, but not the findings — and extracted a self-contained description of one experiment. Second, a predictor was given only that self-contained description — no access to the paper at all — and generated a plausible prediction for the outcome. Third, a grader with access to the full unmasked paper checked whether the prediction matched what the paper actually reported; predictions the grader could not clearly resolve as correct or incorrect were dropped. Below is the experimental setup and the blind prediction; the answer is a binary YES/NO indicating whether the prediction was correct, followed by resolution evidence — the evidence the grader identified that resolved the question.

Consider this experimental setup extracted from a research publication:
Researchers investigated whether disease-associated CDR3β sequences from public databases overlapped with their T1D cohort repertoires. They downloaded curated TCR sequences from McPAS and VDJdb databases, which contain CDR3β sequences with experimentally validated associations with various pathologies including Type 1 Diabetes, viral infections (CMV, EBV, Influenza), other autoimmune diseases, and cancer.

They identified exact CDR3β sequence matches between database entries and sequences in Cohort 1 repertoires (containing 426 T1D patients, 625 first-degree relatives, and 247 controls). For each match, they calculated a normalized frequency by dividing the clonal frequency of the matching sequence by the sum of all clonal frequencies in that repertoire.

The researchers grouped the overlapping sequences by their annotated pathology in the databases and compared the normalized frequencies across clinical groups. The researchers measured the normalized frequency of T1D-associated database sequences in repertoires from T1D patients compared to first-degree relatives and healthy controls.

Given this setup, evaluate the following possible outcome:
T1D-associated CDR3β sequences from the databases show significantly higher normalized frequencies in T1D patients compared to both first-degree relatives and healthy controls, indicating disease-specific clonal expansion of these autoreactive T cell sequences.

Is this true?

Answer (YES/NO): NO